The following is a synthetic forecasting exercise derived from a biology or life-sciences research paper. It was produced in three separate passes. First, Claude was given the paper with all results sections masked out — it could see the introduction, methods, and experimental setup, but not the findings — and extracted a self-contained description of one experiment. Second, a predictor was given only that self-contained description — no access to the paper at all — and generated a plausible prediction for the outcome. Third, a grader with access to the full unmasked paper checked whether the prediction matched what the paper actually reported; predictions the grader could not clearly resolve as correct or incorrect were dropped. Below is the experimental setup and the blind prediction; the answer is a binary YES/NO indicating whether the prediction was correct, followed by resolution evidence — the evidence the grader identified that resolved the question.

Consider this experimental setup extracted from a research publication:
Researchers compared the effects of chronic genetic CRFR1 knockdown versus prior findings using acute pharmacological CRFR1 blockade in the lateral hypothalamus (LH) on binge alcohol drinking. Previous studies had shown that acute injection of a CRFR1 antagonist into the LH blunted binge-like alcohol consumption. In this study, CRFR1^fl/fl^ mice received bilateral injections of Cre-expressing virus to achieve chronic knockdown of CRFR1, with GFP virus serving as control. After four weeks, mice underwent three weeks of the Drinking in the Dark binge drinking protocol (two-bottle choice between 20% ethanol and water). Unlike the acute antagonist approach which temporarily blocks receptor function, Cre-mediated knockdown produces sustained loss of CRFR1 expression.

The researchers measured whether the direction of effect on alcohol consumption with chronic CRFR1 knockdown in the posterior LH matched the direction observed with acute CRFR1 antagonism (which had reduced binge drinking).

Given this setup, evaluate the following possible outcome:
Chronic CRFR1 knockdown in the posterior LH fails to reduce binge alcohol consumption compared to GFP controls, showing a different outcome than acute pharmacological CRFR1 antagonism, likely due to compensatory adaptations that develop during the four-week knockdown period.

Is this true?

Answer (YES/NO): YES